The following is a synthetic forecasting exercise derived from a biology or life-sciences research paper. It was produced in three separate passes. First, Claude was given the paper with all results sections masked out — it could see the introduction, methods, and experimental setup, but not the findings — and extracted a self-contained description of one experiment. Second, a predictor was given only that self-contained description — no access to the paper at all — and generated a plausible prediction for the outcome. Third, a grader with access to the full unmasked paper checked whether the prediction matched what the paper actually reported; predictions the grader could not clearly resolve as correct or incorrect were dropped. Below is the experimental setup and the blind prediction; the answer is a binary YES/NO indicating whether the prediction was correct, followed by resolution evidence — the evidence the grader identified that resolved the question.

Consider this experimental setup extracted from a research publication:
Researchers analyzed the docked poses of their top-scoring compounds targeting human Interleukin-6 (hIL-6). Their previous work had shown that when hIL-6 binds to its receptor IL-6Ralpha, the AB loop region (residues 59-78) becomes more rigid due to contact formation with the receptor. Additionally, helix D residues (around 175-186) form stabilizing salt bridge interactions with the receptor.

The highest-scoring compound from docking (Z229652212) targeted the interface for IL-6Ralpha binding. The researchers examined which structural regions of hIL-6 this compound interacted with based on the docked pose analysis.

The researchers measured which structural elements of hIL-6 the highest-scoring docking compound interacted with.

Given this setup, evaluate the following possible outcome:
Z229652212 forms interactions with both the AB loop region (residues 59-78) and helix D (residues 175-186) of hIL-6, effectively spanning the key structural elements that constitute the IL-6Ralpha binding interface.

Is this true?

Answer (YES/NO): NO